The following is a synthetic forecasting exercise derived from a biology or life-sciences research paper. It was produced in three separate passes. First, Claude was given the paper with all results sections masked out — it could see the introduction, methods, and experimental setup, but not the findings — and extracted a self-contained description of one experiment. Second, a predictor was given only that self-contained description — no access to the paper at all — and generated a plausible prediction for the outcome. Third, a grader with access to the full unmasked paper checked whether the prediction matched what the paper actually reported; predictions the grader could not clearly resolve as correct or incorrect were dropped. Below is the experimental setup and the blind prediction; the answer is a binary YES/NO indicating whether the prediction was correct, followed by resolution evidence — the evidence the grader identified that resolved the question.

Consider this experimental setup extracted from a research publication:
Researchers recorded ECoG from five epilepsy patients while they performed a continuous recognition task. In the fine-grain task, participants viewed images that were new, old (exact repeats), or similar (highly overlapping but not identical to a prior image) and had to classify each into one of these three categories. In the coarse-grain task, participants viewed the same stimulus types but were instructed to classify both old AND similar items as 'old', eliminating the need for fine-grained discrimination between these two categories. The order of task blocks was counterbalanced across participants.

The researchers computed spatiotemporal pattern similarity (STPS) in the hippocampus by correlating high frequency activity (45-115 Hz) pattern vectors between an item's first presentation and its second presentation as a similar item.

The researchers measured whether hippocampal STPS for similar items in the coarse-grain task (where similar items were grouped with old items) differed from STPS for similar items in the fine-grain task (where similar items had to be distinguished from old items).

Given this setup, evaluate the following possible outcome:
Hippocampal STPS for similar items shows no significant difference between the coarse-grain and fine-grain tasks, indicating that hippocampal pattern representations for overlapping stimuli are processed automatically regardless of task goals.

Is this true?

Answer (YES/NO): NO